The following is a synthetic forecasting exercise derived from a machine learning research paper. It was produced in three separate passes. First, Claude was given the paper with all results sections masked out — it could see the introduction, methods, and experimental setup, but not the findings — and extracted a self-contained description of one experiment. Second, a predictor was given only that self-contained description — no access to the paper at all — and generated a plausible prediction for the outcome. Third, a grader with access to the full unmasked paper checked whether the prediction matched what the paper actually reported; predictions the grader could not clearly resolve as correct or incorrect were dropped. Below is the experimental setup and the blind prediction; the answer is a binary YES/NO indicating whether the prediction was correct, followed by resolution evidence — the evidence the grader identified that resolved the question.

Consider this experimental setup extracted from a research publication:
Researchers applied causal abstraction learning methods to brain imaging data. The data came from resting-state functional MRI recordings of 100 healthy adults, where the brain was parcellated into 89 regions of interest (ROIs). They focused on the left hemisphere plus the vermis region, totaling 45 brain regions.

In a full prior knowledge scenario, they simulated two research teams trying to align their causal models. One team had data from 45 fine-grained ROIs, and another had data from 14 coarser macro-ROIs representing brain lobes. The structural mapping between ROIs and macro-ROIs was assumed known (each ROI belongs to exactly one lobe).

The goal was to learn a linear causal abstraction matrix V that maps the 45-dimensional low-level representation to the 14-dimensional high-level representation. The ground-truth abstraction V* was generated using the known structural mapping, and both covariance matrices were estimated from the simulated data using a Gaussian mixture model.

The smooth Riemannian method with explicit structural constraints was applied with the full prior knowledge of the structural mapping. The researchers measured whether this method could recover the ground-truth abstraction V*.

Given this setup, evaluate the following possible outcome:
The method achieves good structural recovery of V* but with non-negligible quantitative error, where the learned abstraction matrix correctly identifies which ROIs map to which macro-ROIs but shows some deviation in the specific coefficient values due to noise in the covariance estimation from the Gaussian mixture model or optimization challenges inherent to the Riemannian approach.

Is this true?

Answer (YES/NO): NO